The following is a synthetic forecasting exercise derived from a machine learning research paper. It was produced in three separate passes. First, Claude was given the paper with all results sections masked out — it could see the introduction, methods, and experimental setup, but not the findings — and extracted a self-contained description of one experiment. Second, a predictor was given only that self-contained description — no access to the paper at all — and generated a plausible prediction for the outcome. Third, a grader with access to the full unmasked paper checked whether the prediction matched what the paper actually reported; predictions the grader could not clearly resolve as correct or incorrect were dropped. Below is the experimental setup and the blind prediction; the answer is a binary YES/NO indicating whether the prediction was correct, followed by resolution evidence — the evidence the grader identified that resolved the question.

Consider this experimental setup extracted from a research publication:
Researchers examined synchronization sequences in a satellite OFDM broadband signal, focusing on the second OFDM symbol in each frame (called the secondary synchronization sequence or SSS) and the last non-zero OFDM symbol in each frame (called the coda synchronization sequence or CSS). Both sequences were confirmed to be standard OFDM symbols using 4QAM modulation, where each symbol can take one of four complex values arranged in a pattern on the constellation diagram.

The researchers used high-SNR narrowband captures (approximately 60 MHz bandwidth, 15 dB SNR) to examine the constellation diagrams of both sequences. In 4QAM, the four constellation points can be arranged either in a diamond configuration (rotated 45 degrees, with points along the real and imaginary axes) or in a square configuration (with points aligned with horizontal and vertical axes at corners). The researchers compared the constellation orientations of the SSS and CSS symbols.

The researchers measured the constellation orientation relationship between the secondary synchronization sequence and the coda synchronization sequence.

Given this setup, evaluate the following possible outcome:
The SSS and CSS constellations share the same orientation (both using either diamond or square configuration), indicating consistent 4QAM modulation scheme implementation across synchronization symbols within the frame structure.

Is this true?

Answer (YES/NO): NO